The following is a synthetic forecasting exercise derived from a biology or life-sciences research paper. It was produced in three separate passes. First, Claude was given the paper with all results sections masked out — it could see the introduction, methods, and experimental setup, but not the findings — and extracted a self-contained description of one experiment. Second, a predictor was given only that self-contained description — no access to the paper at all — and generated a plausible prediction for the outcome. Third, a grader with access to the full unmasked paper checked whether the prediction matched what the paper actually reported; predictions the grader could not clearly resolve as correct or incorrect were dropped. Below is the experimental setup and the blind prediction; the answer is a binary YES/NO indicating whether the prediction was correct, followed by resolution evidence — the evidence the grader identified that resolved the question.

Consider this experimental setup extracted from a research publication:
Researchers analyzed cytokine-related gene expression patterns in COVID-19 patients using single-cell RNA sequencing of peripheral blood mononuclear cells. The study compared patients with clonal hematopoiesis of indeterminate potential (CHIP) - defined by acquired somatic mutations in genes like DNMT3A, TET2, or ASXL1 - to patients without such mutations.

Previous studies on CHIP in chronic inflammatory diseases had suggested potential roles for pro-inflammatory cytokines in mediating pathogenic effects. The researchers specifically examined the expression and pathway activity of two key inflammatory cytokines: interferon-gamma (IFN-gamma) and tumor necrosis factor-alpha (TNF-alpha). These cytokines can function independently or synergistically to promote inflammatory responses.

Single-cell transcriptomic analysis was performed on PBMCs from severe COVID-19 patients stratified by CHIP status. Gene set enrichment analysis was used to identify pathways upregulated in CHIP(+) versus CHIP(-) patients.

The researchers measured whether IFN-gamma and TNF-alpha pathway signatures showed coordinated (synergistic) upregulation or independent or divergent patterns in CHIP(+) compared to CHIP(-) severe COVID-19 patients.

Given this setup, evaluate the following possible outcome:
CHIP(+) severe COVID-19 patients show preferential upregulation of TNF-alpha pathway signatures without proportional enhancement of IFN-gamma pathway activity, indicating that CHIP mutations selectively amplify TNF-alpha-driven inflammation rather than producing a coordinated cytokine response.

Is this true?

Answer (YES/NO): NO